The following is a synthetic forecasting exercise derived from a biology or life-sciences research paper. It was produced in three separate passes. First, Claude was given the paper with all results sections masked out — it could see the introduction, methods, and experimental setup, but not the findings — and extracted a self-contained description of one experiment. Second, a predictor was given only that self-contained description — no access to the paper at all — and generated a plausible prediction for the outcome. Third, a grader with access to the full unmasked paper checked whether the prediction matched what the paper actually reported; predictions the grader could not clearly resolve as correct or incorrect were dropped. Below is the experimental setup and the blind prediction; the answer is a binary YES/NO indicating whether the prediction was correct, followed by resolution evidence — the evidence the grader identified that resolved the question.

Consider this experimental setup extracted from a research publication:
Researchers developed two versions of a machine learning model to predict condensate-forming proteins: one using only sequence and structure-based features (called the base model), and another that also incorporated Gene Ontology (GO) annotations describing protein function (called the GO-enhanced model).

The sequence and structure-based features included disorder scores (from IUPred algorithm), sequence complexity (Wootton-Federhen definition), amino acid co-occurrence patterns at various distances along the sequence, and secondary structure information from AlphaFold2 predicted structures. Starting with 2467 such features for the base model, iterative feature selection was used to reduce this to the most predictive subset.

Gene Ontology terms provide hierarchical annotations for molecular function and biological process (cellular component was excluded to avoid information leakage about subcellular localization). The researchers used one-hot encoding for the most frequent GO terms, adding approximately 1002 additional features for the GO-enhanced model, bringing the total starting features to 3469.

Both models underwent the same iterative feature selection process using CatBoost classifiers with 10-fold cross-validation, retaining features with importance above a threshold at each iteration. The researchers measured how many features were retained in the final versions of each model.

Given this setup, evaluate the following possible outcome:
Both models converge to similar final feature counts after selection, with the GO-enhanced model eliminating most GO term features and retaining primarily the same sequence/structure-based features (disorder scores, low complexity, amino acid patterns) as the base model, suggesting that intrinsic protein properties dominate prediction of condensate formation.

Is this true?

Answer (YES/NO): NO